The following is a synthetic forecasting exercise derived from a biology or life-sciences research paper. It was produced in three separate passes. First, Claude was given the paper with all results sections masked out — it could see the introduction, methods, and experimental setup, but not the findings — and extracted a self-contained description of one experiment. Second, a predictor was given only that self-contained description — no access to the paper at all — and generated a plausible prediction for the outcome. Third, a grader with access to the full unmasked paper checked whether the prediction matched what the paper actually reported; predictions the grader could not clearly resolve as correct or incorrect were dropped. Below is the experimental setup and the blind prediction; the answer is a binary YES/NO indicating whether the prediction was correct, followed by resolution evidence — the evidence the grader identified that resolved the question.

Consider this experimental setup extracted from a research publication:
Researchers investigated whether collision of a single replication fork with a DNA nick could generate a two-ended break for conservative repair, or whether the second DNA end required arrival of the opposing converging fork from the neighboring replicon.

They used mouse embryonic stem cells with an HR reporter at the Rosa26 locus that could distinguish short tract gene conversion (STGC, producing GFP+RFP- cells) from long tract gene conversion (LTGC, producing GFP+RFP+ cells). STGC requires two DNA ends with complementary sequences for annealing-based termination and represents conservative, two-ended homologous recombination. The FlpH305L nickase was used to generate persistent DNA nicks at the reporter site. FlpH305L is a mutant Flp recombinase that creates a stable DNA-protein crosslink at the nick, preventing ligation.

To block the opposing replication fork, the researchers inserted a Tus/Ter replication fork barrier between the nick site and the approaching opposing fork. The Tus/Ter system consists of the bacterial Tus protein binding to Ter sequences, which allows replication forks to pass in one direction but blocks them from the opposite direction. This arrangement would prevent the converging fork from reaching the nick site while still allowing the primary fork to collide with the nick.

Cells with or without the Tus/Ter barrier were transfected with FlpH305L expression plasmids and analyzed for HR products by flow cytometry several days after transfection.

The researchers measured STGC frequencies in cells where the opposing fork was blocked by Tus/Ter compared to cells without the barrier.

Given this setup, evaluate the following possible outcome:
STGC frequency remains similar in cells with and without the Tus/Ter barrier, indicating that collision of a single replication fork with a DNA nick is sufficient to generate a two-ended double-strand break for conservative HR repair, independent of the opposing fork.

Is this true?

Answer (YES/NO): YES